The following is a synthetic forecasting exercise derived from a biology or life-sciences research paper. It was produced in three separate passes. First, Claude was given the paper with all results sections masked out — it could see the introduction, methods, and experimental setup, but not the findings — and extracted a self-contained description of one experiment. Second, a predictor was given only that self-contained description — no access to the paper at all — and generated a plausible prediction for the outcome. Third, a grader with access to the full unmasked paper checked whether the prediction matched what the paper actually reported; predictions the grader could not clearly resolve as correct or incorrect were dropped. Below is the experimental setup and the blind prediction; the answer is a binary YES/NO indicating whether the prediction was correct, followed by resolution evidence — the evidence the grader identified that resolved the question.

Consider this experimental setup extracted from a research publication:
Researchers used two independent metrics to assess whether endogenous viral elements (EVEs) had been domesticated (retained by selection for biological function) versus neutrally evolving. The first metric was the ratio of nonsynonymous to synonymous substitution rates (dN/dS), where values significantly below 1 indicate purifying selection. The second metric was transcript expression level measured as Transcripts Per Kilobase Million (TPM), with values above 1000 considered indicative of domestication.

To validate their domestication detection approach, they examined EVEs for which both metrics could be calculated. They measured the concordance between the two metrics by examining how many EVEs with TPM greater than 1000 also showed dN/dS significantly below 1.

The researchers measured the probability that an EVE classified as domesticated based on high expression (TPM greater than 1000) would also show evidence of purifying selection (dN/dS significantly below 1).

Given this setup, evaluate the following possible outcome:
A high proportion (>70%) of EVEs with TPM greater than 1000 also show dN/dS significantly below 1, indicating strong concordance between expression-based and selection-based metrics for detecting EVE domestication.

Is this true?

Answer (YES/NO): YES